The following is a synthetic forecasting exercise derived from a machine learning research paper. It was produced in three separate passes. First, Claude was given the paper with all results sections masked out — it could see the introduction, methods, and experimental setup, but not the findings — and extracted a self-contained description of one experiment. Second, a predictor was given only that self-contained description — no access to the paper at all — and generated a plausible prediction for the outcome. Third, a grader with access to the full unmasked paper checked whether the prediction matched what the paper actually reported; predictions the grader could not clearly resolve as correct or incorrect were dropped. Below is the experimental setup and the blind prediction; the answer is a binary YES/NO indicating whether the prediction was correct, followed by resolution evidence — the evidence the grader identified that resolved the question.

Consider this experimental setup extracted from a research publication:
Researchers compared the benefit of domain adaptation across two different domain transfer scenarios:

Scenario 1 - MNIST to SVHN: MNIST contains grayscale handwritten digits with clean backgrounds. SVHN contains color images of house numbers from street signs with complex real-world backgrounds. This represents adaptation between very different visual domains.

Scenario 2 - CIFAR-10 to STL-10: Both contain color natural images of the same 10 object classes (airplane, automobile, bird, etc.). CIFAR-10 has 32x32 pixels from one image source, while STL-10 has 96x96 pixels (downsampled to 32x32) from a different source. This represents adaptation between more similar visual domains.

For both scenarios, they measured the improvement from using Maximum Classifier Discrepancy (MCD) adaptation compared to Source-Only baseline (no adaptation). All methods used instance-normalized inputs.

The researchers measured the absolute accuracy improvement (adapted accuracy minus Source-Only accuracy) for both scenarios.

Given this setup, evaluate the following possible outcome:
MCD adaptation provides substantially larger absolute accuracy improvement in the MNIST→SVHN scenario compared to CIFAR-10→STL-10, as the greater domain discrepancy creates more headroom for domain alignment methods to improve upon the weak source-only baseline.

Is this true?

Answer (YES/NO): YES